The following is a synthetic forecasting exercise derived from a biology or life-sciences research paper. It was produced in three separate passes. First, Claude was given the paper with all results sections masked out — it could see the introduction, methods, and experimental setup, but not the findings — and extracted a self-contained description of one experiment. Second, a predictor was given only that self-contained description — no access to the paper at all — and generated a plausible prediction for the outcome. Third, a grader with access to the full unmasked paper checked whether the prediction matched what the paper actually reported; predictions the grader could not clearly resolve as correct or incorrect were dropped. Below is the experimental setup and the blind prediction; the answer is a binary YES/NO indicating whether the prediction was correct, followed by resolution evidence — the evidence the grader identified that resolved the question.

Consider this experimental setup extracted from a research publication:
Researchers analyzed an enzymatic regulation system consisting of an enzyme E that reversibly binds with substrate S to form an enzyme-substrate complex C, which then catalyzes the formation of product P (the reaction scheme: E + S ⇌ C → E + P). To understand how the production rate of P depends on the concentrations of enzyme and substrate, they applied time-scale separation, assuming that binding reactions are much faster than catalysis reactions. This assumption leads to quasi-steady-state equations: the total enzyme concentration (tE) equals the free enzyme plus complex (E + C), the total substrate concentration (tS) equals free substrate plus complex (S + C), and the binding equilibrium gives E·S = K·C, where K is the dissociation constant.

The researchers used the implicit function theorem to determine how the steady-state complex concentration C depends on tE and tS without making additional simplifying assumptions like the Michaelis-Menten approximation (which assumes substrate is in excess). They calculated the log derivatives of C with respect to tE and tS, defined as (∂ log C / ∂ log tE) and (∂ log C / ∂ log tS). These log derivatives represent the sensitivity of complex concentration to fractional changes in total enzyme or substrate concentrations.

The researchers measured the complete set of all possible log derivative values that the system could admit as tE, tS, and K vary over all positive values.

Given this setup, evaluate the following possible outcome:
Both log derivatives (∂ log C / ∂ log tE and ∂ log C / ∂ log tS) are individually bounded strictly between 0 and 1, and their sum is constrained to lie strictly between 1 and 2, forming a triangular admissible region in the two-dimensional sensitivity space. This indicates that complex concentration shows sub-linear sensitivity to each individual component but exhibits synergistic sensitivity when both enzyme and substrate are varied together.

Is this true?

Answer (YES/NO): NO